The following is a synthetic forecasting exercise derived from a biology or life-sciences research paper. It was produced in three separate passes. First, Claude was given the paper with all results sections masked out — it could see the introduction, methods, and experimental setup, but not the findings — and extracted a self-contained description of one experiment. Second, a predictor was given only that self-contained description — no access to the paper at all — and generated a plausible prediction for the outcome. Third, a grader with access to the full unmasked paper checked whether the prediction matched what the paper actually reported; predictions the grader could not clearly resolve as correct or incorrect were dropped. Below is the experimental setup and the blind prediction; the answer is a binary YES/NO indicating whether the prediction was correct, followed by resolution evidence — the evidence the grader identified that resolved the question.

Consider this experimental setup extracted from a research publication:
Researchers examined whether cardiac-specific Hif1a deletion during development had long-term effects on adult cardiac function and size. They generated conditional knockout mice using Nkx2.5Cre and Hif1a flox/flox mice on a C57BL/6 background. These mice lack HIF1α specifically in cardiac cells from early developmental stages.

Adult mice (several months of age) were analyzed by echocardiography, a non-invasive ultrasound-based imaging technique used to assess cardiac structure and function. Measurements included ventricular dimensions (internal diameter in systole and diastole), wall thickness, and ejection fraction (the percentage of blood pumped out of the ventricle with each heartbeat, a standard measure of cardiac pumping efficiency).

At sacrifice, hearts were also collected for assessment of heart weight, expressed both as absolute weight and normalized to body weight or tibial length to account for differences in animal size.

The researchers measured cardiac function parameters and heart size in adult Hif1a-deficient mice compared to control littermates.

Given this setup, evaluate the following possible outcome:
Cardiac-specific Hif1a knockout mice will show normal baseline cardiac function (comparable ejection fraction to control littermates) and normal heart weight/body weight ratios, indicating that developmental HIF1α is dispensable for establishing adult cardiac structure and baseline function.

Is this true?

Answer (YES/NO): YES